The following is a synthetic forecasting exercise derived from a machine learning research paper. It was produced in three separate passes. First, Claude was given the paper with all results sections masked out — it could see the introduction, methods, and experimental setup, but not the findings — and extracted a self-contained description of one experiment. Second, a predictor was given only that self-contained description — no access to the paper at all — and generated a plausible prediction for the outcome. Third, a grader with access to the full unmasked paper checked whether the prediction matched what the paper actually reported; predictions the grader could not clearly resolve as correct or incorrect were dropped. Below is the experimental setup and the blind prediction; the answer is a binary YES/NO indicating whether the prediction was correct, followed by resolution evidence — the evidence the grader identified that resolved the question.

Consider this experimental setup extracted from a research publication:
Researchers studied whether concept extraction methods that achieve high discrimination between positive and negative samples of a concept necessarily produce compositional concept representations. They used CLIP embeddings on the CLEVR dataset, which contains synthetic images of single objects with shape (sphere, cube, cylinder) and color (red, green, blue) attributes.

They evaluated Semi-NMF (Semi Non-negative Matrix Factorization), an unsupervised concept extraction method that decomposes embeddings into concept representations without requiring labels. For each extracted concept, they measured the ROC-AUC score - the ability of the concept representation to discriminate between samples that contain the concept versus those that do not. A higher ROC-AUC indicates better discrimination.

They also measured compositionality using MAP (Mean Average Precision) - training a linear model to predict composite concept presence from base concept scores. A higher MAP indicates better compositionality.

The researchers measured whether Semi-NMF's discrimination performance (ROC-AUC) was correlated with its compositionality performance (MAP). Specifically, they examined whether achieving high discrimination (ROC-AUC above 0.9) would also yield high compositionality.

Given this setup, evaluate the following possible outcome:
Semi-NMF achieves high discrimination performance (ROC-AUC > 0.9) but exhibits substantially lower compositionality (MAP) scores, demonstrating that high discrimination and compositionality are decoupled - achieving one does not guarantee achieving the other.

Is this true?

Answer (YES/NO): YES